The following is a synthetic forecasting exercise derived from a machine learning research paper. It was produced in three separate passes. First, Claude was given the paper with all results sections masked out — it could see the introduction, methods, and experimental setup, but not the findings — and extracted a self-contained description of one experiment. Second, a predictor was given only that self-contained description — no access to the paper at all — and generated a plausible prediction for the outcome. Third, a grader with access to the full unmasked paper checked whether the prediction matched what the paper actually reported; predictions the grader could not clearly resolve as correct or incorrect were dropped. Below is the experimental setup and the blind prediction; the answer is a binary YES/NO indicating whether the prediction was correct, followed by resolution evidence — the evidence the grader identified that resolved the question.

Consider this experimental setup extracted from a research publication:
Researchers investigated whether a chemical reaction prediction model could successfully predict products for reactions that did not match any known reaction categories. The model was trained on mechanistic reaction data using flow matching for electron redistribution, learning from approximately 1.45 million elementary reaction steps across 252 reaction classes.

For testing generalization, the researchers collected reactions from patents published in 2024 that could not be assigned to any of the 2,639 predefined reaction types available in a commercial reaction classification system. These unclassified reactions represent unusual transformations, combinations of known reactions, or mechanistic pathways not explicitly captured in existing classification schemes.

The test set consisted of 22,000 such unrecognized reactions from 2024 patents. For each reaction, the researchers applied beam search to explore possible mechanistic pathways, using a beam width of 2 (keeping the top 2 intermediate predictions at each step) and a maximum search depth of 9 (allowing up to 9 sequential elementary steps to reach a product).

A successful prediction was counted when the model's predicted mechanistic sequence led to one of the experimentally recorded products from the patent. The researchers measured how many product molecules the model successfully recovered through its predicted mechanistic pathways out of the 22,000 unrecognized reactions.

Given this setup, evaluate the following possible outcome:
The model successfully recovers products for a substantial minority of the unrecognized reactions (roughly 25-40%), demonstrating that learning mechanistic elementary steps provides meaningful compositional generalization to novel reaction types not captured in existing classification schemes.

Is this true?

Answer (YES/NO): NO